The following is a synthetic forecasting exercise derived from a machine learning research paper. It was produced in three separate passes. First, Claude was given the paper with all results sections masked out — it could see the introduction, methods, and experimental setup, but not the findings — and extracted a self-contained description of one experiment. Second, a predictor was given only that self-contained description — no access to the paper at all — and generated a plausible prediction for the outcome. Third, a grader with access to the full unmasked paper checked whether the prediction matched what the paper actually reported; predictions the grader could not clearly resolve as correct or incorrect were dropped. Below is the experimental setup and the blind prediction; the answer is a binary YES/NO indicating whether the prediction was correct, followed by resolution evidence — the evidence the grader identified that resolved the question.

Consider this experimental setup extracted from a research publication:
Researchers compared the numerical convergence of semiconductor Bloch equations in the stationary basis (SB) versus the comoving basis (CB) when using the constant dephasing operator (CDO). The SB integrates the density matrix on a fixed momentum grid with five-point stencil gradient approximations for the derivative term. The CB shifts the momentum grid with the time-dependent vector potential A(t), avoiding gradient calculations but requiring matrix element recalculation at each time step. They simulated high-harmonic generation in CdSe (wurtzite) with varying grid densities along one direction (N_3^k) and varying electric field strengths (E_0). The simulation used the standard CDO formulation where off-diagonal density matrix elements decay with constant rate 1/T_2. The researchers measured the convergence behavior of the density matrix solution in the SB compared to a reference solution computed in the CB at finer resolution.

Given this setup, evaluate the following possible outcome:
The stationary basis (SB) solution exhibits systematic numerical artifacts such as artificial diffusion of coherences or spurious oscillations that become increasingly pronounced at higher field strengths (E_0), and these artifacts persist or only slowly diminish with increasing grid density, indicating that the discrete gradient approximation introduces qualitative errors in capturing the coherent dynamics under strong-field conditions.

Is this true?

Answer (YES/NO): NO